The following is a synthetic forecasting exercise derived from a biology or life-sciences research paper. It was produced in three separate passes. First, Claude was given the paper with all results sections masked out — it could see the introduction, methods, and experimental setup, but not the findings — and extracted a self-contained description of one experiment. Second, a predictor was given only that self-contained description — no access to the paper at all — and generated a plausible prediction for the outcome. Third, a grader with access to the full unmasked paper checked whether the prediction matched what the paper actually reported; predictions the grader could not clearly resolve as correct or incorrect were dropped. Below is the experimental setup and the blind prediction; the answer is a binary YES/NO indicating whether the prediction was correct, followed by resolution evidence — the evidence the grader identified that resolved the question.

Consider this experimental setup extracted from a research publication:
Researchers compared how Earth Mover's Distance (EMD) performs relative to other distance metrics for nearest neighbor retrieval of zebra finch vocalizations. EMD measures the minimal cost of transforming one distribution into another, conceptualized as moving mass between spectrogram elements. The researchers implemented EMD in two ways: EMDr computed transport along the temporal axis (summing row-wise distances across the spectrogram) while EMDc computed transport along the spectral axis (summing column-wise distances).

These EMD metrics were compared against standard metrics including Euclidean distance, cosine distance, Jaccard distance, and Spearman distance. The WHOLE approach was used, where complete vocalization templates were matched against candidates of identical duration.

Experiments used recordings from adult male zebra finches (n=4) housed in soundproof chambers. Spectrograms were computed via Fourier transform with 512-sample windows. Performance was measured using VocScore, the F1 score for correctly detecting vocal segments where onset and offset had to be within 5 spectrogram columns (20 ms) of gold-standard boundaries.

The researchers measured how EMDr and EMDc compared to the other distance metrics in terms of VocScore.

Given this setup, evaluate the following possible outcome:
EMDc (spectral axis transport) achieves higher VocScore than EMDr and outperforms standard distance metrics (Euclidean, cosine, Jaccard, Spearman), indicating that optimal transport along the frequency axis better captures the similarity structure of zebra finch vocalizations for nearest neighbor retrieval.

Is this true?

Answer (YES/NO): NO